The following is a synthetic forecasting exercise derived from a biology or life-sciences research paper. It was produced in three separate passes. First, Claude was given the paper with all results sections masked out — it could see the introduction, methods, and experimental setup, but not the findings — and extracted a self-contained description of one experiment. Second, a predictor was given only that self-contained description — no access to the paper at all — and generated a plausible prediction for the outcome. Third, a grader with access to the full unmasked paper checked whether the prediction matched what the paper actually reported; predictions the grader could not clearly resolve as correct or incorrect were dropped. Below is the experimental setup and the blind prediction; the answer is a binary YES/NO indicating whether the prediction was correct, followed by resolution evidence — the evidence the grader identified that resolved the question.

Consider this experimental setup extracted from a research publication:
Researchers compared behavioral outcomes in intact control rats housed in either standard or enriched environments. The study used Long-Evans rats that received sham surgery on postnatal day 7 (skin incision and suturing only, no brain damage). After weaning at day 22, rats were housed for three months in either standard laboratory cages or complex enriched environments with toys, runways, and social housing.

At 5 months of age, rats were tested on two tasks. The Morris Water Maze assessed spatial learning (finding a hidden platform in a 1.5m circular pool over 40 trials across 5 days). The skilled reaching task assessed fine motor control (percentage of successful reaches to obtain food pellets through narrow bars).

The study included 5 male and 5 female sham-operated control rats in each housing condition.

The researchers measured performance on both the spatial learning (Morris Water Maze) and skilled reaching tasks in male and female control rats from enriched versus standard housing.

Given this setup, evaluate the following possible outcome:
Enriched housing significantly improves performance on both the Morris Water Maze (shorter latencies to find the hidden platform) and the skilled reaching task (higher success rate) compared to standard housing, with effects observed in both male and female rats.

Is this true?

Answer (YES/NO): NO